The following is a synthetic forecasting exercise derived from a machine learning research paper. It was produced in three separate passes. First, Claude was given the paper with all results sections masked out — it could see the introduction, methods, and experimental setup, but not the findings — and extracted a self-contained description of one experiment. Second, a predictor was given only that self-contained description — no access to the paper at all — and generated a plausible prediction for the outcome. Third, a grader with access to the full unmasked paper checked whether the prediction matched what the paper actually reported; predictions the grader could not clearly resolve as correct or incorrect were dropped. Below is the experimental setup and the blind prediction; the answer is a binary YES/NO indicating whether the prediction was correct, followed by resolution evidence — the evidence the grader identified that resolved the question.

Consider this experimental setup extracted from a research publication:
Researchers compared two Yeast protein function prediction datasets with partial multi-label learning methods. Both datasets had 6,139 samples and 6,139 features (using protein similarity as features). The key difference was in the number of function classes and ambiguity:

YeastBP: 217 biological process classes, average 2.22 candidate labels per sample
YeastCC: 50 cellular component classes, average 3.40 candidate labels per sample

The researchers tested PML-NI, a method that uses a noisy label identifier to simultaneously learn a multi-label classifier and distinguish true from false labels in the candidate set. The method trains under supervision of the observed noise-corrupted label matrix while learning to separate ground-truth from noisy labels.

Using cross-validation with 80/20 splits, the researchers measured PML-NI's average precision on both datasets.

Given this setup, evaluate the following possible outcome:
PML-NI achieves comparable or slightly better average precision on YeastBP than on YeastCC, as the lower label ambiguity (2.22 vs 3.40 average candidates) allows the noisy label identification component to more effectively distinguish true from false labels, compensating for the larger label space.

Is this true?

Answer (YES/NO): NO